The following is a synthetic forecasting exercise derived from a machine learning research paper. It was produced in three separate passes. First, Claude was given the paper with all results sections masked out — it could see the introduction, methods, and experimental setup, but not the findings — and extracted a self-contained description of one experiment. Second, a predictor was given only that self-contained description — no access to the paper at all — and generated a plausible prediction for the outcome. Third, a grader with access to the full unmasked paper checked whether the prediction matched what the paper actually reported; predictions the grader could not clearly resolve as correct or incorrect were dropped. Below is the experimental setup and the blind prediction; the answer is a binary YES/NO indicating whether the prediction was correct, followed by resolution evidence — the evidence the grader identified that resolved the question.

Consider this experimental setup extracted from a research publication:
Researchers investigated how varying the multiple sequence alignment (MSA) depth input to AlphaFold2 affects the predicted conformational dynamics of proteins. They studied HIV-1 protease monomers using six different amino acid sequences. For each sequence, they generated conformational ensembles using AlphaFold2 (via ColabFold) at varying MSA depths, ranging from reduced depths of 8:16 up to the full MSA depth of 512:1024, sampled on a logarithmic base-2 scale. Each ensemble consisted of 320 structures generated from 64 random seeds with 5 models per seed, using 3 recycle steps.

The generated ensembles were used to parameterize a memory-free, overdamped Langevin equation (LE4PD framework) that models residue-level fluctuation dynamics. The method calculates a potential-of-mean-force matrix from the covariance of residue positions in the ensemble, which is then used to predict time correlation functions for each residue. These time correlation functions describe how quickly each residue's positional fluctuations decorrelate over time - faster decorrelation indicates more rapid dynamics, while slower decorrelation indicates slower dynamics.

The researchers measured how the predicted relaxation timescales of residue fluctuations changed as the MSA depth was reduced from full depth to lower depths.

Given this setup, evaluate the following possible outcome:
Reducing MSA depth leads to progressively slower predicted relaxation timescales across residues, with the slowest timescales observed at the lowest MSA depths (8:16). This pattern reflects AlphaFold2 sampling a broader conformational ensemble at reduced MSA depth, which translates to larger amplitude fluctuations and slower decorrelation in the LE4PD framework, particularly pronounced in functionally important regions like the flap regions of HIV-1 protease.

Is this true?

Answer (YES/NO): YES